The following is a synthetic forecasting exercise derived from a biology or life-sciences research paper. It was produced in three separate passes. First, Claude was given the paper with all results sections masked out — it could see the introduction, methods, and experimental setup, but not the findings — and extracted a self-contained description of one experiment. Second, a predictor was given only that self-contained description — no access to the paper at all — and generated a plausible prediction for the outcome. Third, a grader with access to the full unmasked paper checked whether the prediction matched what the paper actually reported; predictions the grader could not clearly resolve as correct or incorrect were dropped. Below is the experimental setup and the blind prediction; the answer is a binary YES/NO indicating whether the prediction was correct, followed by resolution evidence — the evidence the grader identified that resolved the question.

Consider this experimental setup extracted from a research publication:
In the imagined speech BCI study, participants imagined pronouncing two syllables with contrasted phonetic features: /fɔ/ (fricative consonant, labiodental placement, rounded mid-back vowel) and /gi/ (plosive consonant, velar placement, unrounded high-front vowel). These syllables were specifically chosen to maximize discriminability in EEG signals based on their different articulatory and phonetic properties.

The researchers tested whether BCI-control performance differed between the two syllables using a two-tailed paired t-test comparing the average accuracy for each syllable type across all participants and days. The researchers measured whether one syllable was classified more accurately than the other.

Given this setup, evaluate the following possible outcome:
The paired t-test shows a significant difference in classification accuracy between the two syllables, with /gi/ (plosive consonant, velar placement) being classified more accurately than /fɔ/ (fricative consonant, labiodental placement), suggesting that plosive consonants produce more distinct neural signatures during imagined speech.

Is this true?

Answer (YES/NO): NO